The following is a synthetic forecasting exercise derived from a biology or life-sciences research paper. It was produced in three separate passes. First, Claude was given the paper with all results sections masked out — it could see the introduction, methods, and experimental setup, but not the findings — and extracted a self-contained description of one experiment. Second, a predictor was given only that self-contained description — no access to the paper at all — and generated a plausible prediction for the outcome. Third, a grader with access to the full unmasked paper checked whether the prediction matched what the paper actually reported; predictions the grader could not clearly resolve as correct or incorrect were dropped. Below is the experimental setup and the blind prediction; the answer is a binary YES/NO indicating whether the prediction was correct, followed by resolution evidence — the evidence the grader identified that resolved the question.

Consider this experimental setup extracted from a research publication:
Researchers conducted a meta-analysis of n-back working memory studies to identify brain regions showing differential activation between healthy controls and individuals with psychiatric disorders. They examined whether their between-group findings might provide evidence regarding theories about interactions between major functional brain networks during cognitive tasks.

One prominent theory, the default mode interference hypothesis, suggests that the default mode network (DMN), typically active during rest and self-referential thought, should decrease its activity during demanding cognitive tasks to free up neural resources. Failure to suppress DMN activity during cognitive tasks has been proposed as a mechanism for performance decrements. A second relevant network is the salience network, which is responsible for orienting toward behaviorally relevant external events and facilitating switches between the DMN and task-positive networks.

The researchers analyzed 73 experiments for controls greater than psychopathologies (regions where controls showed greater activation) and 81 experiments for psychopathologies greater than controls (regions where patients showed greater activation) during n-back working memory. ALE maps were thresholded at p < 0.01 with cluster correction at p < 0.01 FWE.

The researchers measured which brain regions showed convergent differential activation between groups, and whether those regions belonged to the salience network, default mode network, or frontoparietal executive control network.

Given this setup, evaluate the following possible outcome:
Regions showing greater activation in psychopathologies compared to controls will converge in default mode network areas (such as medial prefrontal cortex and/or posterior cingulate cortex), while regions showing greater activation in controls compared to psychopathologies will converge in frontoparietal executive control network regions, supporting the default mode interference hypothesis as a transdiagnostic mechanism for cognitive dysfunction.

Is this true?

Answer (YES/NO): NO